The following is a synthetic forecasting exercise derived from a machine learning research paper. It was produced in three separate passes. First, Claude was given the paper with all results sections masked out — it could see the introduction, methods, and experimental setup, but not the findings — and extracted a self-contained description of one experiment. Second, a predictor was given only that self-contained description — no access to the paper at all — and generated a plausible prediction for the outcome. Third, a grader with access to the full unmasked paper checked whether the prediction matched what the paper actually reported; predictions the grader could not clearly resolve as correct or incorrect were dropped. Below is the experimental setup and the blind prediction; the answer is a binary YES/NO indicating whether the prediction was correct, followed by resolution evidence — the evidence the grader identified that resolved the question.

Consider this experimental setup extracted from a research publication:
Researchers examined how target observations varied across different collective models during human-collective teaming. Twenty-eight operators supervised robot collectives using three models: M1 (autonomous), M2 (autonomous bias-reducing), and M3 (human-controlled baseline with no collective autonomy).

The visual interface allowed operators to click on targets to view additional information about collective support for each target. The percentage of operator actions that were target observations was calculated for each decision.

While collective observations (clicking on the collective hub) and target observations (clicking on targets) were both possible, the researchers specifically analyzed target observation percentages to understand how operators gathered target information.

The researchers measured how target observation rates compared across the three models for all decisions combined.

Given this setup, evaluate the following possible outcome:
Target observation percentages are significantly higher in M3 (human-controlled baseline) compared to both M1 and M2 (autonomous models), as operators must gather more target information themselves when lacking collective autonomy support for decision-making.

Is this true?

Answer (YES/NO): YES